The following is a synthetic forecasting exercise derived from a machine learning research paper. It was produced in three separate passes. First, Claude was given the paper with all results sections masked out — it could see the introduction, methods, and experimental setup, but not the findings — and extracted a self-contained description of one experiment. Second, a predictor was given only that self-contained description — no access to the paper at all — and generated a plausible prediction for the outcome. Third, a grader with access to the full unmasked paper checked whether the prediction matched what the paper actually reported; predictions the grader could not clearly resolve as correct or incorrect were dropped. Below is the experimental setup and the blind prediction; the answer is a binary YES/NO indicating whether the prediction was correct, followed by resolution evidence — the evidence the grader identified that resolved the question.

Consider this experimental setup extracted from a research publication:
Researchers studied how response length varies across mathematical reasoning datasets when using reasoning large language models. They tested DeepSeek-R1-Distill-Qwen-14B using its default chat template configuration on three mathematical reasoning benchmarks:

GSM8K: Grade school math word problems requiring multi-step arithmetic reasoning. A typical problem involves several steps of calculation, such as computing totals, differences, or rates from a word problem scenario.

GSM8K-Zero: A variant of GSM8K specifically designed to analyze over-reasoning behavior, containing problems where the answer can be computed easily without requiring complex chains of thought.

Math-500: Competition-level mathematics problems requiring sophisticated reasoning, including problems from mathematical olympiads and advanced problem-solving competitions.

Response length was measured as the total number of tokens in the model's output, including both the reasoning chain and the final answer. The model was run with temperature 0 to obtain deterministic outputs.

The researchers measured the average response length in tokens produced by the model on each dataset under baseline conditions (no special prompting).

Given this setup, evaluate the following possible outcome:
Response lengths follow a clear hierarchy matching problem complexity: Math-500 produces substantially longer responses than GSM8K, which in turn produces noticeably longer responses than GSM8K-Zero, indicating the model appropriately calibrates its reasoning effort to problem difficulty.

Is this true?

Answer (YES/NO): NO